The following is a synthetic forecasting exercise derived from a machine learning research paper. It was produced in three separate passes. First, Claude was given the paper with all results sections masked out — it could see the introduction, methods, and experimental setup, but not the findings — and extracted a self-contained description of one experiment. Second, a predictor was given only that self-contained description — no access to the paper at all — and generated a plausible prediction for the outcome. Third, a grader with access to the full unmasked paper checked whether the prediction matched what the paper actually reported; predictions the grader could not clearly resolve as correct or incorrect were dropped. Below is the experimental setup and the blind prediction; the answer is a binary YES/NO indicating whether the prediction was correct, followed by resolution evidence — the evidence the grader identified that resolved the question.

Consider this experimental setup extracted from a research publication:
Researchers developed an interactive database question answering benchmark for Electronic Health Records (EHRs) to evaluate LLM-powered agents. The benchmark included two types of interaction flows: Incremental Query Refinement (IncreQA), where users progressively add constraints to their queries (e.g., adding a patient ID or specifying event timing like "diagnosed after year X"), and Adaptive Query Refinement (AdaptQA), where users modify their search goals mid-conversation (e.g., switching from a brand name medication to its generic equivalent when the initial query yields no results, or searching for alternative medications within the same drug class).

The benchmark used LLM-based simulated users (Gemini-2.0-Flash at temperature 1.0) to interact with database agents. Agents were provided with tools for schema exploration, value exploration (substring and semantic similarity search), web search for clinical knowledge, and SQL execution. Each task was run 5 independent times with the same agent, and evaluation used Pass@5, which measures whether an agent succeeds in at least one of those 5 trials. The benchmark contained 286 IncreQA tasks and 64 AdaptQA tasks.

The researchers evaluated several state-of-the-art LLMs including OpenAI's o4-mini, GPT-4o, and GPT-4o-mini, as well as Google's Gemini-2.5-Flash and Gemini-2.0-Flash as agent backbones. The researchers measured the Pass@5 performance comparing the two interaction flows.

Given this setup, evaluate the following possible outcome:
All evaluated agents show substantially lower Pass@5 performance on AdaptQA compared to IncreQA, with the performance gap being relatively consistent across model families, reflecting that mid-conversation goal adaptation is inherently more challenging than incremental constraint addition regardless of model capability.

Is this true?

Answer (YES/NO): NO